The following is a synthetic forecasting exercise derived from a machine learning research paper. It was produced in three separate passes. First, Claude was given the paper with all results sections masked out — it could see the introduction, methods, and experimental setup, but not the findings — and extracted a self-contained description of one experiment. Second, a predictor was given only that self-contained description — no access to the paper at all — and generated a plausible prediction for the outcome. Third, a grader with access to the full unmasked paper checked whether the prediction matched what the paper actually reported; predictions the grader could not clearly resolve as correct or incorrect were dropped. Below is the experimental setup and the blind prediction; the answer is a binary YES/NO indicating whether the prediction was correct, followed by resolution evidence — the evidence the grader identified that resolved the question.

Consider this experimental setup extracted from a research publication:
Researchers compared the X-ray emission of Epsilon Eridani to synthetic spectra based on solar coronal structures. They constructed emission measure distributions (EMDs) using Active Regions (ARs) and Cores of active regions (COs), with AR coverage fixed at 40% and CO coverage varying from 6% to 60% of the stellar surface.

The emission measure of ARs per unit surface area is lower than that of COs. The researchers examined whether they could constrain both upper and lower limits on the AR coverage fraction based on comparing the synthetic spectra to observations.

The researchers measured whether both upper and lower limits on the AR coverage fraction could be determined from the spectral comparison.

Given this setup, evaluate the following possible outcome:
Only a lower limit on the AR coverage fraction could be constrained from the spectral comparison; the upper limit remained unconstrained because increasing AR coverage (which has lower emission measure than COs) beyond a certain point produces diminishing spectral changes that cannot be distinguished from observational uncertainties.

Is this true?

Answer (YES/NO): NO